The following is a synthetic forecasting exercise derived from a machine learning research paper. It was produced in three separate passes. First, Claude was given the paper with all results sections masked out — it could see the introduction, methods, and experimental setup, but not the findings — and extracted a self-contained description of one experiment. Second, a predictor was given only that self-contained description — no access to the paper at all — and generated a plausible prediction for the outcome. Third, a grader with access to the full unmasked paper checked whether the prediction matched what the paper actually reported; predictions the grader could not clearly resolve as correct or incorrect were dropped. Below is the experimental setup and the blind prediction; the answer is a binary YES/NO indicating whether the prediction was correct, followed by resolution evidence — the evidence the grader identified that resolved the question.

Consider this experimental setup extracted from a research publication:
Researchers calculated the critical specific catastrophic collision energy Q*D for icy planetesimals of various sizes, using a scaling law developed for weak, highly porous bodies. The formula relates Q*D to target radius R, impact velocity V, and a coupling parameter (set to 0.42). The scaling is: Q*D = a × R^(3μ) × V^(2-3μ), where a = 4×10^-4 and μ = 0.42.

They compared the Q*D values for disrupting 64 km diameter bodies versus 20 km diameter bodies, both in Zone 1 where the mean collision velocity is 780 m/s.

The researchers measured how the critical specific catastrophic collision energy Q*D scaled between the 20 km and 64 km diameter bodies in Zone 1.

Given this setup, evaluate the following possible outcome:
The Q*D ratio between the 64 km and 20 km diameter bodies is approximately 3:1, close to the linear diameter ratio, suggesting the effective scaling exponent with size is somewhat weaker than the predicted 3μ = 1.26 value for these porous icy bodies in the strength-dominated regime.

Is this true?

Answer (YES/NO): NO